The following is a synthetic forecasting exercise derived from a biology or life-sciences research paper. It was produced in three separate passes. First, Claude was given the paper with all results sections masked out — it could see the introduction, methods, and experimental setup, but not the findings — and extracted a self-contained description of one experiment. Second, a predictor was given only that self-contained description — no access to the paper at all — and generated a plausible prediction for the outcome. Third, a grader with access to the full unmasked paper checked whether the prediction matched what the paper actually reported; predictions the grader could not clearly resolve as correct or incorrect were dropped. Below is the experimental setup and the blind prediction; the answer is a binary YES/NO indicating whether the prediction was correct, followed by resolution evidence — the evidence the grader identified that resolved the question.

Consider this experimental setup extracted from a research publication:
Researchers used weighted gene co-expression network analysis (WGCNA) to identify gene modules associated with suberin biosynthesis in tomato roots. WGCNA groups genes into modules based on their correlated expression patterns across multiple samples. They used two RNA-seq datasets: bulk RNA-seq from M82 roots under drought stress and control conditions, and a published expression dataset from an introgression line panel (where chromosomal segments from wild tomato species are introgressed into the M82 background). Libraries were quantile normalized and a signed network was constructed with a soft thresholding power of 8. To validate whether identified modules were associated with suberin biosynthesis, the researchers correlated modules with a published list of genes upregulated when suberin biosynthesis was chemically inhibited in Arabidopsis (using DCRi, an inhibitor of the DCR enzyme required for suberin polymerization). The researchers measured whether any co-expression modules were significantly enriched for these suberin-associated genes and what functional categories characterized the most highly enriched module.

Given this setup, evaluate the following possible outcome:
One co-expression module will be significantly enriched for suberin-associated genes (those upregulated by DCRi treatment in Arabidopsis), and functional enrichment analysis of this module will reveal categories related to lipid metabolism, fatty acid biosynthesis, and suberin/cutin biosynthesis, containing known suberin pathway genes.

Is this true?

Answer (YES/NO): YES